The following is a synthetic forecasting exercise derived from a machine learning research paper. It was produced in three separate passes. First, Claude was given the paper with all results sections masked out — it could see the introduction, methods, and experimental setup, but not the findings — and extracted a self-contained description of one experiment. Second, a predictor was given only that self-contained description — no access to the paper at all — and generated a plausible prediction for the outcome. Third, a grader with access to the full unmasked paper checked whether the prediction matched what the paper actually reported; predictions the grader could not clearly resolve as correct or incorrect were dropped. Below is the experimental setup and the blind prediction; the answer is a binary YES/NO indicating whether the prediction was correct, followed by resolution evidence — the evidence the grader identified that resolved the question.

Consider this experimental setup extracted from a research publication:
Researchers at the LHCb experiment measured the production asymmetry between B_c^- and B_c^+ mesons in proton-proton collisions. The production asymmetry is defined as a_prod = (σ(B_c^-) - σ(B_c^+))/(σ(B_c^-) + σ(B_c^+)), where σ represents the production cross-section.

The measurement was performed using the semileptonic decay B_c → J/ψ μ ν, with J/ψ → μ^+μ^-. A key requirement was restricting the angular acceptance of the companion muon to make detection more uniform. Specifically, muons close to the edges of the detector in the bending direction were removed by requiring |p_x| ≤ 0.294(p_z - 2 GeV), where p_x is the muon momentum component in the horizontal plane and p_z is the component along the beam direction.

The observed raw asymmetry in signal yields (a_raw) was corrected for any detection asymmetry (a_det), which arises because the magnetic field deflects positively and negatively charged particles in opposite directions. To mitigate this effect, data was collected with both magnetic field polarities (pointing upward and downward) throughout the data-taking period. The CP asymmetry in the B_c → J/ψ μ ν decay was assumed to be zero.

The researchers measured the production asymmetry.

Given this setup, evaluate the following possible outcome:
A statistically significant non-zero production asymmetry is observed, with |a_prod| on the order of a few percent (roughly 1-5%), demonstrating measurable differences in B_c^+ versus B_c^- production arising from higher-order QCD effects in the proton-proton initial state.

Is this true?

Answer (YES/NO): NO